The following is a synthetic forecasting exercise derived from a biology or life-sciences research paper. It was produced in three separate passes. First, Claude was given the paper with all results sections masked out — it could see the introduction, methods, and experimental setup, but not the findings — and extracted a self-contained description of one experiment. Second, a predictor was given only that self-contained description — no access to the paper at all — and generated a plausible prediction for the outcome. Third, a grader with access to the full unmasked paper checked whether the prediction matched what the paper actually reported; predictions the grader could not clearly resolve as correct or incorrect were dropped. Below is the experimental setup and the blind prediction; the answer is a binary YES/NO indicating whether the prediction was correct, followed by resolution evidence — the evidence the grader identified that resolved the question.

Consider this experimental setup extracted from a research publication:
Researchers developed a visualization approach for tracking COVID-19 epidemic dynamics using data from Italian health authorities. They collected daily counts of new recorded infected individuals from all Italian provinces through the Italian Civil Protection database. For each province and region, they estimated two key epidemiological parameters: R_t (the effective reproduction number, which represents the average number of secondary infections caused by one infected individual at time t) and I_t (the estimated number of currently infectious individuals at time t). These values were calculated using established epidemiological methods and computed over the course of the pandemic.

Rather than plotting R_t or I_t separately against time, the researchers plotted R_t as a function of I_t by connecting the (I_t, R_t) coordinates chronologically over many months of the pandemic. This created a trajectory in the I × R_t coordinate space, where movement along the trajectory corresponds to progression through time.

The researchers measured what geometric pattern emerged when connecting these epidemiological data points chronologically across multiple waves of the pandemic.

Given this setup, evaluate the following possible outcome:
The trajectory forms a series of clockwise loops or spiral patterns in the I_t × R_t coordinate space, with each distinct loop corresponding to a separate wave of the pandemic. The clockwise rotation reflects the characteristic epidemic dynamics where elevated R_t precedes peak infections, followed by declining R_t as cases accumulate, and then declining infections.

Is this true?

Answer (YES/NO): YES